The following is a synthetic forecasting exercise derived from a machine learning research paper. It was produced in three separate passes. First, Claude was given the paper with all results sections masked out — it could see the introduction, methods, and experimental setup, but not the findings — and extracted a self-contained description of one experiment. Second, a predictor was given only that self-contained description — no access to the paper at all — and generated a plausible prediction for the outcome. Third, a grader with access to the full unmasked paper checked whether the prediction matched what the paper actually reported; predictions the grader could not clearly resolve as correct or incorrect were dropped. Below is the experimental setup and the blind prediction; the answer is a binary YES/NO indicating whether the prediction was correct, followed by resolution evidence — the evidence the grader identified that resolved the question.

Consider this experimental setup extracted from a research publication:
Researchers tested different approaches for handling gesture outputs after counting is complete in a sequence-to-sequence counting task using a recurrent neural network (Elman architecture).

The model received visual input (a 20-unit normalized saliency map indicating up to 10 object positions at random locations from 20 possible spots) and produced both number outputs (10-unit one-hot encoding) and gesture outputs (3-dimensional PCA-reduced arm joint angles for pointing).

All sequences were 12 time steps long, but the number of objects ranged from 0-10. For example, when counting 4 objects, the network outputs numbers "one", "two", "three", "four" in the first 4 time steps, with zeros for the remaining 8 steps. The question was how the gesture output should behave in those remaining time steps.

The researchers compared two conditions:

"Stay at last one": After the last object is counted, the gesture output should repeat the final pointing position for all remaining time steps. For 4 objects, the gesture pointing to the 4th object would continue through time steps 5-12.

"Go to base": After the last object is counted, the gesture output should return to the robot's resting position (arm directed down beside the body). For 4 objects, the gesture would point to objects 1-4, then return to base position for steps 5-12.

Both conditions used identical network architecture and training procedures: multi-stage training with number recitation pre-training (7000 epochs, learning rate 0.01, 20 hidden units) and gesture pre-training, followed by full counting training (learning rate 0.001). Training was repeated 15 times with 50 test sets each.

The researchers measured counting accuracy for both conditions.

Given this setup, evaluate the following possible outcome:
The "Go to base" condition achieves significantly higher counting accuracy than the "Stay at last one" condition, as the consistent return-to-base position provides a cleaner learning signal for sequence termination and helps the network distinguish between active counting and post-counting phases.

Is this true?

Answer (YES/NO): YES